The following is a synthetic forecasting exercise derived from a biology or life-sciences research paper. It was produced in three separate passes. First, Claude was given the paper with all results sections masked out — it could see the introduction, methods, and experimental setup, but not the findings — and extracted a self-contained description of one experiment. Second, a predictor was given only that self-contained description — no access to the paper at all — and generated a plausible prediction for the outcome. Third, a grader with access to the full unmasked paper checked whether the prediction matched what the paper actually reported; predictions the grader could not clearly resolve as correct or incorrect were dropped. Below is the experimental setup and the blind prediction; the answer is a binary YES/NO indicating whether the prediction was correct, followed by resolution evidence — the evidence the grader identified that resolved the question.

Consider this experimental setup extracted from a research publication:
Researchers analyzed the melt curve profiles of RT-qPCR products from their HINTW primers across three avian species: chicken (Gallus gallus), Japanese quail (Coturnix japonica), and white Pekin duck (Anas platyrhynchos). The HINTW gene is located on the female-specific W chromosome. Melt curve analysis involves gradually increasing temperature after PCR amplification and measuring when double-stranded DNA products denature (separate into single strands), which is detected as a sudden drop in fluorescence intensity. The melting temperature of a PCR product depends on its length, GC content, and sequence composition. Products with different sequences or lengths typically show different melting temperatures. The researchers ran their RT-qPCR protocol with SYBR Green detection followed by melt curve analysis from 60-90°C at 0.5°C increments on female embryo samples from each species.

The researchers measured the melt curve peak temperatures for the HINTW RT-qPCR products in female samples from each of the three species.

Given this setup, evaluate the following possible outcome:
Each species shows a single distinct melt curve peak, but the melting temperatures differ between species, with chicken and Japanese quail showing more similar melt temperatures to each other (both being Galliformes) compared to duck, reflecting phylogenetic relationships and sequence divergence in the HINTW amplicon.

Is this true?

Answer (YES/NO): YES